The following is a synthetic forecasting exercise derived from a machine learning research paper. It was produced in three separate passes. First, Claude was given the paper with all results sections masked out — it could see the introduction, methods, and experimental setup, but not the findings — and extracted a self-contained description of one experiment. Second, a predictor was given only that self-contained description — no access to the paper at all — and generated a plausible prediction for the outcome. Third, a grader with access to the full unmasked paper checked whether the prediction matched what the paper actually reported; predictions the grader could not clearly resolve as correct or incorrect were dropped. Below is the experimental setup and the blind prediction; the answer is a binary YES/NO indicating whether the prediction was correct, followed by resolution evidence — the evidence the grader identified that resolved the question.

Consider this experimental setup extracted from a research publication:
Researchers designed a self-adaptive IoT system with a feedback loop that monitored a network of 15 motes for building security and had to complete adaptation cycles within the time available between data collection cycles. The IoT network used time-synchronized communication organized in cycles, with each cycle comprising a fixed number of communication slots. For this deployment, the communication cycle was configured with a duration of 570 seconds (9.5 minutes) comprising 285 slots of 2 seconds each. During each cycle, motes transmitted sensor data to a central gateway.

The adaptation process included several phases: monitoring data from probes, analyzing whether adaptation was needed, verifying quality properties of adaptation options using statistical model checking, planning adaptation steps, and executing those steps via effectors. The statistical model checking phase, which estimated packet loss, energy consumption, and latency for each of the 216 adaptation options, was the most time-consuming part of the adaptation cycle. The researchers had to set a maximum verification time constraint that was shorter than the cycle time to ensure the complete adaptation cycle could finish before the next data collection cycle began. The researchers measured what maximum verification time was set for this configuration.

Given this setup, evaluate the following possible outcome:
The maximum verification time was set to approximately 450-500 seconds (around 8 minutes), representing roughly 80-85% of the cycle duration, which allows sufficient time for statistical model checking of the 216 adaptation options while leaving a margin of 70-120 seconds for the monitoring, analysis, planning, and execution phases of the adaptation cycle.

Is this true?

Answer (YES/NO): YES